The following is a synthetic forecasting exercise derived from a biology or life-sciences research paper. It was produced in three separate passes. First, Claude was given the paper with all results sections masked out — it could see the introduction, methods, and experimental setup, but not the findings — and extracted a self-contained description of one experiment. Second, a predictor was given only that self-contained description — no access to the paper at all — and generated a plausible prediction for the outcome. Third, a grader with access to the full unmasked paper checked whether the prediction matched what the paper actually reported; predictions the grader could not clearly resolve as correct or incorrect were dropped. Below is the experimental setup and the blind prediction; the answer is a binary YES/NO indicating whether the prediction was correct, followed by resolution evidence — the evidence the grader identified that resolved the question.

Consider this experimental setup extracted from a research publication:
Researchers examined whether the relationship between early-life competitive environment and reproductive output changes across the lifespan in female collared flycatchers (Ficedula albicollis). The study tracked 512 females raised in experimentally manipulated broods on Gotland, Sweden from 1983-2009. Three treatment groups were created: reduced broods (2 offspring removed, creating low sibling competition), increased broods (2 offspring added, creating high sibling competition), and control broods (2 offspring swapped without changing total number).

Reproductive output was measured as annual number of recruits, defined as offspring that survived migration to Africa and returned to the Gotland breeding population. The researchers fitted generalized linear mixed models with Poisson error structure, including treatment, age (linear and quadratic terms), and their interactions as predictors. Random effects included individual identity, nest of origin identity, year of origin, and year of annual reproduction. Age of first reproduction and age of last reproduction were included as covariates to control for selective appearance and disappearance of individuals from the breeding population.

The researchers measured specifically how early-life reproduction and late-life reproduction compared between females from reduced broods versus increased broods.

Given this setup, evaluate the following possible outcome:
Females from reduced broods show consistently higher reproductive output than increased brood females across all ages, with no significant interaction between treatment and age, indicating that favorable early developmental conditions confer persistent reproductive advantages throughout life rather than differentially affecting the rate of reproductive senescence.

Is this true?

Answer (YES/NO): NO